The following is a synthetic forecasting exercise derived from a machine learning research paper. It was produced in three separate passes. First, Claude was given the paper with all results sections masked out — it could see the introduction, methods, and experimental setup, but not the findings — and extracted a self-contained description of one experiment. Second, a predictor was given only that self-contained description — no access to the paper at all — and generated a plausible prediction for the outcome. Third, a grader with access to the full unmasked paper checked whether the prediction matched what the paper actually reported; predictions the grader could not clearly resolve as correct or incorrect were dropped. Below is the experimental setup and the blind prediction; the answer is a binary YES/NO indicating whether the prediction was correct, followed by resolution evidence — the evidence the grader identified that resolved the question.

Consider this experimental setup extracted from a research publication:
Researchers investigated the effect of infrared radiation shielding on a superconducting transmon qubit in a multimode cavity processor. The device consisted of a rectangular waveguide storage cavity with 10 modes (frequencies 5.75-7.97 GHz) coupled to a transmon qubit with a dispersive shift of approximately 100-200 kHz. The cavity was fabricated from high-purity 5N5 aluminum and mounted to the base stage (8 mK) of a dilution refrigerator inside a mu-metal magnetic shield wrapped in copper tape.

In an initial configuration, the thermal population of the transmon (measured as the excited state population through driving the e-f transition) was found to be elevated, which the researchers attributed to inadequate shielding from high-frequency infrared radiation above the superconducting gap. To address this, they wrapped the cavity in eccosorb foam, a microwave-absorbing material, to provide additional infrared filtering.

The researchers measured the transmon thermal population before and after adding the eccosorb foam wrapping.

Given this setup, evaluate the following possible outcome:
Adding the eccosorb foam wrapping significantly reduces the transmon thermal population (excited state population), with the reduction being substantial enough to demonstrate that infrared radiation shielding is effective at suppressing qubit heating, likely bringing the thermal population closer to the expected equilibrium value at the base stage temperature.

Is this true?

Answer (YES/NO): YES